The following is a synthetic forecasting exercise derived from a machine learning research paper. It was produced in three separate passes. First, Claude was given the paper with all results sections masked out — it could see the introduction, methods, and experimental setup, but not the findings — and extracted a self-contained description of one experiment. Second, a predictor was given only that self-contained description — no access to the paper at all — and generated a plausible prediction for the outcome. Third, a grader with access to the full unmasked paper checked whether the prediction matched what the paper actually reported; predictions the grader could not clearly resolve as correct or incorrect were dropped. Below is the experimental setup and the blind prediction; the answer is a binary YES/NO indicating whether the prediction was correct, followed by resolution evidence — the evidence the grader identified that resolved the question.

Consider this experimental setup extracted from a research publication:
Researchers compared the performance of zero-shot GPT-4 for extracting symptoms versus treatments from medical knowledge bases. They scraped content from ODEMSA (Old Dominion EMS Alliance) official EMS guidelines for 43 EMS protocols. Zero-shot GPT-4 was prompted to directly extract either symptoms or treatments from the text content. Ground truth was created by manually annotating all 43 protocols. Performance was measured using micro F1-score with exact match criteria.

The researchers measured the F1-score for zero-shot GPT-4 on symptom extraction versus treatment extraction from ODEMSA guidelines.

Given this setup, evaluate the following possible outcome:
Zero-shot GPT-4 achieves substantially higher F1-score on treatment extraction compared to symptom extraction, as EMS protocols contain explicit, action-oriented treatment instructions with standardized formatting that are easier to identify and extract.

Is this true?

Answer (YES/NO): NO